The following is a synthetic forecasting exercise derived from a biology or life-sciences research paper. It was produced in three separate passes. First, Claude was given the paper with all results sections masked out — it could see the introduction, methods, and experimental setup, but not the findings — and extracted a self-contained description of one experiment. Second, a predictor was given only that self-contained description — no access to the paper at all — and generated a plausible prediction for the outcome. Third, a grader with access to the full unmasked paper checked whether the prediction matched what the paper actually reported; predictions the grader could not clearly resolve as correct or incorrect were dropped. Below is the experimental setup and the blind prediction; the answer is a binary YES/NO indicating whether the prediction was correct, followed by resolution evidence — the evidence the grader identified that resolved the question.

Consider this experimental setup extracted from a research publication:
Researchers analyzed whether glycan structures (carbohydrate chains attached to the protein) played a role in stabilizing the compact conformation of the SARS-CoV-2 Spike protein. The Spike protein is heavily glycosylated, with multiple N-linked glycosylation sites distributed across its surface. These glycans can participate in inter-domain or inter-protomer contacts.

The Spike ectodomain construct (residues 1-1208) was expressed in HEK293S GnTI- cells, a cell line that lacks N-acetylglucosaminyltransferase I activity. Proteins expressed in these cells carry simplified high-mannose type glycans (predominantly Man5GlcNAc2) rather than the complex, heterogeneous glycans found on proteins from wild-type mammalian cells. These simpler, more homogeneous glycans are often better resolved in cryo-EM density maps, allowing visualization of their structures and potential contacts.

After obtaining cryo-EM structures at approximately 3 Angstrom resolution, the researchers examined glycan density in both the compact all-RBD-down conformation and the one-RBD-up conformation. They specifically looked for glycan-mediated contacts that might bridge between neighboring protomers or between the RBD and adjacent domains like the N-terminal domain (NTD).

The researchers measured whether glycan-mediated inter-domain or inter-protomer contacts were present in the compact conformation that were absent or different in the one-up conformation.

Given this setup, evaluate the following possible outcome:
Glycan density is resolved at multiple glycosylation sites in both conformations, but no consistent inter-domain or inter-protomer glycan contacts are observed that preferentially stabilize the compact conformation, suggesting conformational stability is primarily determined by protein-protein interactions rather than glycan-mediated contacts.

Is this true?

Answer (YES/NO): NO